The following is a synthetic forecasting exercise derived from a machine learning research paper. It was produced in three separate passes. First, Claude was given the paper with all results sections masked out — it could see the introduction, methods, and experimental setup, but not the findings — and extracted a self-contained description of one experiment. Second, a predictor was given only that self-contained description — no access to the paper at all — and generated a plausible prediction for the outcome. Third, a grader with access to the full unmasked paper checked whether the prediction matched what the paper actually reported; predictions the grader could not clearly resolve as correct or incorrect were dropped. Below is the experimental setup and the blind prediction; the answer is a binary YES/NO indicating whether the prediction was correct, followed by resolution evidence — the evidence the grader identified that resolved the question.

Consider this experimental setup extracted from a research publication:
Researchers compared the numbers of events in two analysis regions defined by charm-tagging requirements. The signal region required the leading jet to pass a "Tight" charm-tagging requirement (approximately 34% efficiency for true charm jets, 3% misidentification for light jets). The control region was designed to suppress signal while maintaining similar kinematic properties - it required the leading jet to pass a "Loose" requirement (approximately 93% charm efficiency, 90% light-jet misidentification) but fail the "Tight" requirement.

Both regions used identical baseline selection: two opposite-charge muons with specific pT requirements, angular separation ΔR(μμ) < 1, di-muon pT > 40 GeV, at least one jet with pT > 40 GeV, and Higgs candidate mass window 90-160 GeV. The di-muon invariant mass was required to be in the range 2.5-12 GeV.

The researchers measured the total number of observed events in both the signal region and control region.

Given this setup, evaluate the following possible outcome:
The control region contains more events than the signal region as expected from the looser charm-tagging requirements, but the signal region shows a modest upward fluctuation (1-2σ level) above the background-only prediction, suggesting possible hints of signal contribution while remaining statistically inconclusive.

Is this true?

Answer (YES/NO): NO